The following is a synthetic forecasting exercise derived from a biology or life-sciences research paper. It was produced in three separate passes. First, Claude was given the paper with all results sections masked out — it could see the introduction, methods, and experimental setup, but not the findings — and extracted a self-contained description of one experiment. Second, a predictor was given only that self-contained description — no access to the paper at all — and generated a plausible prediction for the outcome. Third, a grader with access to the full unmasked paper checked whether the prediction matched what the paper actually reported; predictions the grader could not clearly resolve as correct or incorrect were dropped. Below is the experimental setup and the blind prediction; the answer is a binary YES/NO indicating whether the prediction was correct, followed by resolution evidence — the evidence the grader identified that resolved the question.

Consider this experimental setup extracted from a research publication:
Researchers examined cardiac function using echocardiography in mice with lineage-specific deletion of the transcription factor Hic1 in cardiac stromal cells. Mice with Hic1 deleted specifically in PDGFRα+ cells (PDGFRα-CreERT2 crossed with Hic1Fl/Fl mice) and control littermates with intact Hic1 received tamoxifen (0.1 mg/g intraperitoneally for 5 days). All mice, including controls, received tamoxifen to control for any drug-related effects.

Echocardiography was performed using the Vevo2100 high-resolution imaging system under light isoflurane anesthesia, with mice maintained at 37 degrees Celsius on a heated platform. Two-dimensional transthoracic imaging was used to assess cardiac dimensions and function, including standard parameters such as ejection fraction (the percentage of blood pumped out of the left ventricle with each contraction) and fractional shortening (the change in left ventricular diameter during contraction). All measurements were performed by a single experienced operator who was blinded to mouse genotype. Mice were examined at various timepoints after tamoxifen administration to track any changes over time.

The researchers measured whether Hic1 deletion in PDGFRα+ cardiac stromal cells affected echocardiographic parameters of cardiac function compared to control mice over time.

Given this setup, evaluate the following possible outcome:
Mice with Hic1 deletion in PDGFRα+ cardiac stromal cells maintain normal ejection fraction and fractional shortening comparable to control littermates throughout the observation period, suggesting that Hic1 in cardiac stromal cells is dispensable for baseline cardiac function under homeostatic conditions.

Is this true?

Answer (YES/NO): NO